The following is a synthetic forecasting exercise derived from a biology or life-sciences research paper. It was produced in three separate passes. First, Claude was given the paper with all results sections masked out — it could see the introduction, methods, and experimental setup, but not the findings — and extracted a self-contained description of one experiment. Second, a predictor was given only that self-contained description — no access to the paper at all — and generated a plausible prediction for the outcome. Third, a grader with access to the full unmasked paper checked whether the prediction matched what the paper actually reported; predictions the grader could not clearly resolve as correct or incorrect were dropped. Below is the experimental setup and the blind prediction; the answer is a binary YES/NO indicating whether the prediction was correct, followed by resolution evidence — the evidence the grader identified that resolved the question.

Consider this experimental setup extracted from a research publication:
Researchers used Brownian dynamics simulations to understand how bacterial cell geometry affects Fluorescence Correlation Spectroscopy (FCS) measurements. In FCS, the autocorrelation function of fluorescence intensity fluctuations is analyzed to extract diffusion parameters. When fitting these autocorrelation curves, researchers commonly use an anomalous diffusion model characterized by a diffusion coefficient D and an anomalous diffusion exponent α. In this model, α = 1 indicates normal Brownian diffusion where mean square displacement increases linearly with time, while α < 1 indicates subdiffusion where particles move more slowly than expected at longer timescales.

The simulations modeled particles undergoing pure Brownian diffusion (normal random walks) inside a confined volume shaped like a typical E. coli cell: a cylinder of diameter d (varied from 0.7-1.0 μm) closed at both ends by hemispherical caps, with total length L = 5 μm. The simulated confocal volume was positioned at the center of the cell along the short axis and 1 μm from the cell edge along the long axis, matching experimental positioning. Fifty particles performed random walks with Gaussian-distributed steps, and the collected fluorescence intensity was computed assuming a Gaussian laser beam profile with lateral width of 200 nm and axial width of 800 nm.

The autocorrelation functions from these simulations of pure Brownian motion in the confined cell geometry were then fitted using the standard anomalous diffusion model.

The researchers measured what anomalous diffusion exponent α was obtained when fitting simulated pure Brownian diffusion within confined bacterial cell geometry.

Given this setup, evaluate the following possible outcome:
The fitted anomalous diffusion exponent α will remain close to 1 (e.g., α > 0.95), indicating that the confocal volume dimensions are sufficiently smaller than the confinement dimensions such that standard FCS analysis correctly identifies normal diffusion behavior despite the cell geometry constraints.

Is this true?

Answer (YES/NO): NO